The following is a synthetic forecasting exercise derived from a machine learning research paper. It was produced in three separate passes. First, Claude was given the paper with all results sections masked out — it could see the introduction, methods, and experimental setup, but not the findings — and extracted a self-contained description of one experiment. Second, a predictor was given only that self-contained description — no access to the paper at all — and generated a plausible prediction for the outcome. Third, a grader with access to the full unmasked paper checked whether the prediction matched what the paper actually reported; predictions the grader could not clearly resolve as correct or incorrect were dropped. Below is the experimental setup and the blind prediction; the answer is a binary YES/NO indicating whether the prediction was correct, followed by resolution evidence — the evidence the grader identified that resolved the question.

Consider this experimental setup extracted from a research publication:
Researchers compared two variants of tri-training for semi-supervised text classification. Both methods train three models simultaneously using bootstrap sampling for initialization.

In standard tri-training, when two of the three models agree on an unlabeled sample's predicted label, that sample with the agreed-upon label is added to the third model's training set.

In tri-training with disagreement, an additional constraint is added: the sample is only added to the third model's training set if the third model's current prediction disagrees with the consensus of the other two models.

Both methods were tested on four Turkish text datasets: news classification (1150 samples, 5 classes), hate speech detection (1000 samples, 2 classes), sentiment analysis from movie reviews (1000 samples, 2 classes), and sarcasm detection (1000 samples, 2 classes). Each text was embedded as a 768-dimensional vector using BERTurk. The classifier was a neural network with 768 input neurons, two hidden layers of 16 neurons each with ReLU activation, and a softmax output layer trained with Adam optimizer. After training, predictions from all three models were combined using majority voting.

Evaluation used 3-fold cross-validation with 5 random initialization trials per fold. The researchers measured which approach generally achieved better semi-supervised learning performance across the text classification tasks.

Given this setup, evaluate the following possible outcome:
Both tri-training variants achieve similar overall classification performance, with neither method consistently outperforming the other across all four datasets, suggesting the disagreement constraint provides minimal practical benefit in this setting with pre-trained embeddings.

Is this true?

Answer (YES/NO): NO